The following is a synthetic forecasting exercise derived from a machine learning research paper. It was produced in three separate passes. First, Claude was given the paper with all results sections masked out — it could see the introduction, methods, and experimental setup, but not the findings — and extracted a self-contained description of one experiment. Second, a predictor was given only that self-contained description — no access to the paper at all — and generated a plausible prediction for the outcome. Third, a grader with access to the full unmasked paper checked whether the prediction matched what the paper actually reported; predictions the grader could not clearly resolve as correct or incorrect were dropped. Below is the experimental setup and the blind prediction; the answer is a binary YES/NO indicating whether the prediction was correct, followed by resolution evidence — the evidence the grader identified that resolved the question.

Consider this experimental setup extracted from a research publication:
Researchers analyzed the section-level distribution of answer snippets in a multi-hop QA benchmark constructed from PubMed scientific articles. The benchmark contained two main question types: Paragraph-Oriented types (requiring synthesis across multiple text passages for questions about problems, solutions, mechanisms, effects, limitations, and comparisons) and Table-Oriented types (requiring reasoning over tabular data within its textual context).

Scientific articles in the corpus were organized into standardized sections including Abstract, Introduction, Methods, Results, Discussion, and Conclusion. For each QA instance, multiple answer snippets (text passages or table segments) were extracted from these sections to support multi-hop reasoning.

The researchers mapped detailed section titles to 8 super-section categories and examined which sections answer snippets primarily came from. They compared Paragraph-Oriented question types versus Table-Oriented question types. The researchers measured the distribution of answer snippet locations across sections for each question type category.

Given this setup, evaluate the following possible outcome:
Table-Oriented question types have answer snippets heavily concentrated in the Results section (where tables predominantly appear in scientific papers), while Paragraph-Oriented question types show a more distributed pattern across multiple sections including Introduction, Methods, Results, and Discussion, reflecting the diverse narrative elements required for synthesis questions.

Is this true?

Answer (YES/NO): NO